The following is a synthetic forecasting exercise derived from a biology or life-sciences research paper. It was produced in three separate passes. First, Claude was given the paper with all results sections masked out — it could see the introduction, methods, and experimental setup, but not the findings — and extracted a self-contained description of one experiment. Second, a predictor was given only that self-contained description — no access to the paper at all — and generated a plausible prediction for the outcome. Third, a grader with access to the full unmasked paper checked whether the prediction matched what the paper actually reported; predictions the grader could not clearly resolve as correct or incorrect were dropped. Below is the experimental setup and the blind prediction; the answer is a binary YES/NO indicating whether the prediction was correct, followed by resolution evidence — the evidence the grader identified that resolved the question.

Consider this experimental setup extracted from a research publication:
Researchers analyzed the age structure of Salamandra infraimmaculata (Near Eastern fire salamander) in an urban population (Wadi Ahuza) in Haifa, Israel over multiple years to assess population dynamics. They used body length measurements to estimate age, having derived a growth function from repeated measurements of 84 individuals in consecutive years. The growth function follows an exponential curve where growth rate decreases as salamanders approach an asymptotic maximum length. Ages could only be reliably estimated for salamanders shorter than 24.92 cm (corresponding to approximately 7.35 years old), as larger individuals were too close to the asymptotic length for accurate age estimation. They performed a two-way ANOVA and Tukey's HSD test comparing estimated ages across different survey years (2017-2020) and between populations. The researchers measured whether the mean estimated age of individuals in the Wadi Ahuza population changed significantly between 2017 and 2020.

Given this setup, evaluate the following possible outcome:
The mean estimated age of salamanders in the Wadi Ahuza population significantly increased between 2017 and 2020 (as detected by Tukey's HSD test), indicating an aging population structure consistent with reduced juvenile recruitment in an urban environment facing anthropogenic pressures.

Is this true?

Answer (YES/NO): YES